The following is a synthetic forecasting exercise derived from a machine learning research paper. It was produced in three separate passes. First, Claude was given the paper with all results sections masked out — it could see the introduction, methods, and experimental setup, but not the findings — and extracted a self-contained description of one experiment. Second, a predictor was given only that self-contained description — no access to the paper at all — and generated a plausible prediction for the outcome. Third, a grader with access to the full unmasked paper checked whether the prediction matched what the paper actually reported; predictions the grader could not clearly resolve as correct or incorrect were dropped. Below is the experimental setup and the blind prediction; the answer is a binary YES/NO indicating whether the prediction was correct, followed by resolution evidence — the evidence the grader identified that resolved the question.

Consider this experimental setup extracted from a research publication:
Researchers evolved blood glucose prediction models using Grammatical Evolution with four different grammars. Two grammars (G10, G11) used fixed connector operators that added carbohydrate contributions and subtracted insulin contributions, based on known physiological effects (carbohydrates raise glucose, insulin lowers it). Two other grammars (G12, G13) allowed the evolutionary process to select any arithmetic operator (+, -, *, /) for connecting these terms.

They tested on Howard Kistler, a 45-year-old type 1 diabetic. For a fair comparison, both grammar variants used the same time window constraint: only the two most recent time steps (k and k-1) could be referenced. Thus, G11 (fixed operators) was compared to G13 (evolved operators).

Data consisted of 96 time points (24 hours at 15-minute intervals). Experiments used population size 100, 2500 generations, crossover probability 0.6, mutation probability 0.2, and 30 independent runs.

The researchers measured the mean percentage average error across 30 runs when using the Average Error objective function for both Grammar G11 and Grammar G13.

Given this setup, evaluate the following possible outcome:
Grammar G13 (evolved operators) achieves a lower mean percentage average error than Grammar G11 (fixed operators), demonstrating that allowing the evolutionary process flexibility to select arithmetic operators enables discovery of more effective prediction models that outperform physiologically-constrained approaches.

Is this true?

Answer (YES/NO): YES